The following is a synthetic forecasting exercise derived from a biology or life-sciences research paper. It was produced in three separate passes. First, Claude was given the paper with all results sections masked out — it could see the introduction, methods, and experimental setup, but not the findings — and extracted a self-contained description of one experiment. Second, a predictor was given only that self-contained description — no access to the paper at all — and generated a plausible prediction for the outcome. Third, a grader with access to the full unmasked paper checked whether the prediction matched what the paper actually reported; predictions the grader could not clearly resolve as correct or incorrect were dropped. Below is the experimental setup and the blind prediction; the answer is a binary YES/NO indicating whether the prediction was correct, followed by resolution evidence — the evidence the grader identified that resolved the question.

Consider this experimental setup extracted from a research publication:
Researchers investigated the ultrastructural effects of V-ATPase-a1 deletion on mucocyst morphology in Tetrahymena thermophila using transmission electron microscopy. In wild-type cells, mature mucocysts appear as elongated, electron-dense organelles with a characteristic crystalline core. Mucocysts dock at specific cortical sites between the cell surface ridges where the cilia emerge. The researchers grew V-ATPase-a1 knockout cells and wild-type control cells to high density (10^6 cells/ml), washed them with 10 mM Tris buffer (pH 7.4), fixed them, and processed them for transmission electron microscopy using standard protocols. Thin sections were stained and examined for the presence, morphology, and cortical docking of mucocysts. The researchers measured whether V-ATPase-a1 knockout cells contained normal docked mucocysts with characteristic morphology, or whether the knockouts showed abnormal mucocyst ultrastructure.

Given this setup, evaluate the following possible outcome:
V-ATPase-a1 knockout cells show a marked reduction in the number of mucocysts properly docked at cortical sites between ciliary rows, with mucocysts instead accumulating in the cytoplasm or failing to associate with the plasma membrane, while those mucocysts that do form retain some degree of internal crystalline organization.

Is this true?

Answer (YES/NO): NO